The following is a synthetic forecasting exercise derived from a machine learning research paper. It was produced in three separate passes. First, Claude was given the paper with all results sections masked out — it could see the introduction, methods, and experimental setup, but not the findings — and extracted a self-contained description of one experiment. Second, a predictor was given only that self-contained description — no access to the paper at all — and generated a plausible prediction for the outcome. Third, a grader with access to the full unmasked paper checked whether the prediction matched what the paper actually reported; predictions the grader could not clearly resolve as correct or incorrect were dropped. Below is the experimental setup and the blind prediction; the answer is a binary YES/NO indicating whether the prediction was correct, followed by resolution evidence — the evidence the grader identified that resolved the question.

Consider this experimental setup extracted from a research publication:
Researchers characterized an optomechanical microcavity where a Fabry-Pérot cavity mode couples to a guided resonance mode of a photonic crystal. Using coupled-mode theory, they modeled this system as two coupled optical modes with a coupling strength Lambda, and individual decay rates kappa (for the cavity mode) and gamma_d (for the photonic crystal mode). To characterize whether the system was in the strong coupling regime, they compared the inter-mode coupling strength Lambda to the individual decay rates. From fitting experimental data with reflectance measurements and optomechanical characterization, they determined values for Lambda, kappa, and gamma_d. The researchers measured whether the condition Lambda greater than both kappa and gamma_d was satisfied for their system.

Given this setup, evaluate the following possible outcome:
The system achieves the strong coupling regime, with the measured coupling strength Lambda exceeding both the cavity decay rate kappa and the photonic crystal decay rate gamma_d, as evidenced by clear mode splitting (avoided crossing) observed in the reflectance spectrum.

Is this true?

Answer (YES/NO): NO